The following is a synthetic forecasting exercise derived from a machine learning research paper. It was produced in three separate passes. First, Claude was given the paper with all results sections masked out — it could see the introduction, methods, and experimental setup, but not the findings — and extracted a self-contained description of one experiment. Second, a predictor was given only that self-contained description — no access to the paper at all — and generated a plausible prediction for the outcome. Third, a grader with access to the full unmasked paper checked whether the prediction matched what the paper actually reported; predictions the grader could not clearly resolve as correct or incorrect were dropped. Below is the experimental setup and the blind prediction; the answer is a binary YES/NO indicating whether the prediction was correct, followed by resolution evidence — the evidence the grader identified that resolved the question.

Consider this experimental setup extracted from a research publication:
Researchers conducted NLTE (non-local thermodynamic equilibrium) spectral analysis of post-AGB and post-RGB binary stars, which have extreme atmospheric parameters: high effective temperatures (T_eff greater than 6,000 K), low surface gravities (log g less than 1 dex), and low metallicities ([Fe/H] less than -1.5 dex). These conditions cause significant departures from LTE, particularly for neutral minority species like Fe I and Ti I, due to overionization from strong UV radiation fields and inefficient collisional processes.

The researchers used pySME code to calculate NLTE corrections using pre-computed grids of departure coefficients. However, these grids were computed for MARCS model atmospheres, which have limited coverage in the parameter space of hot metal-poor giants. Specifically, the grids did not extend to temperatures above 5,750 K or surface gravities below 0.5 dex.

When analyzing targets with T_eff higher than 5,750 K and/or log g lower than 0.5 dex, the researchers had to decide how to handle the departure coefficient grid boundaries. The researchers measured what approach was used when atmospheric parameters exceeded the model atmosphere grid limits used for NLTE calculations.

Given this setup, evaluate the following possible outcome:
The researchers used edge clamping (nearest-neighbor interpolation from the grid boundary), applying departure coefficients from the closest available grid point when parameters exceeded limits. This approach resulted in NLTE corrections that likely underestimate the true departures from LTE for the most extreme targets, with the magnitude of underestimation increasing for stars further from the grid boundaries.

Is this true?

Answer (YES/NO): NO